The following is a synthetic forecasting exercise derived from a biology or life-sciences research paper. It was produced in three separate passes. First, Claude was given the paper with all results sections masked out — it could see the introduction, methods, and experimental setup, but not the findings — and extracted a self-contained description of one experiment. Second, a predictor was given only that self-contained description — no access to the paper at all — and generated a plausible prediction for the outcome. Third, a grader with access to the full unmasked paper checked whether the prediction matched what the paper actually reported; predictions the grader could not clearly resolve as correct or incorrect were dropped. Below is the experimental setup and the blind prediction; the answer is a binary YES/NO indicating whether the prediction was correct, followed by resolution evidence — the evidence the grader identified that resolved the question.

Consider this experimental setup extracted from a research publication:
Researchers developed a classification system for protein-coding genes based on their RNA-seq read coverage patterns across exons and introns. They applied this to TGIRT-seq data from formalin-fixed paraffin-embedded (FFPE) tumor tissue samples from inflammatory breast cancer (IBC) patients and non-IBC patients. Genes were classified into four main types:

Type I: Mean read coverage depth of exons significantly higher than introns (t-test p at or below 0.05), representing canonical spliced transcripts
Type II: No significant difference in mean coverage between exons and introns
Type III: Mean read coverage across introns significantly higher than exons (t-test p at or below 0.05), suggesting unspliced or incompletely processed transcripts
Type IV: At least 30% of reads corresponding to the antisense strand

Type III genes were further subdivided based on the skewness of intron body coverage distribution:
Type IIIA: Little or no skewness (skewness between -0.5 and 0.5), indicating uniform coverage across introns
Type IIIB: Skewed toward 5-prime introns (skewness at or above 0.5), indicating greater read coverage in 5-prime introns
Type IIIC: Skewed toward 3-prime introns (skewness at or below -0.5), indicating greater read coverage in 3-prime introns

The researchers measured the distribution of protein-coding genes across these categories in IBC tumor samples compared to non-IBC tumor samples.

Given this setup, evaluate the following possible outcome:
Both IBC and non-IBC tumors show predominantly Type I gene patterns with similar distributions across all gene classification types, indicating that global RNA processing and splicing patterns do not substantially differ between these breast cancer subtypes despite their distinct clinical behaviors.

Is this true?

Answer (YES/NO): NO